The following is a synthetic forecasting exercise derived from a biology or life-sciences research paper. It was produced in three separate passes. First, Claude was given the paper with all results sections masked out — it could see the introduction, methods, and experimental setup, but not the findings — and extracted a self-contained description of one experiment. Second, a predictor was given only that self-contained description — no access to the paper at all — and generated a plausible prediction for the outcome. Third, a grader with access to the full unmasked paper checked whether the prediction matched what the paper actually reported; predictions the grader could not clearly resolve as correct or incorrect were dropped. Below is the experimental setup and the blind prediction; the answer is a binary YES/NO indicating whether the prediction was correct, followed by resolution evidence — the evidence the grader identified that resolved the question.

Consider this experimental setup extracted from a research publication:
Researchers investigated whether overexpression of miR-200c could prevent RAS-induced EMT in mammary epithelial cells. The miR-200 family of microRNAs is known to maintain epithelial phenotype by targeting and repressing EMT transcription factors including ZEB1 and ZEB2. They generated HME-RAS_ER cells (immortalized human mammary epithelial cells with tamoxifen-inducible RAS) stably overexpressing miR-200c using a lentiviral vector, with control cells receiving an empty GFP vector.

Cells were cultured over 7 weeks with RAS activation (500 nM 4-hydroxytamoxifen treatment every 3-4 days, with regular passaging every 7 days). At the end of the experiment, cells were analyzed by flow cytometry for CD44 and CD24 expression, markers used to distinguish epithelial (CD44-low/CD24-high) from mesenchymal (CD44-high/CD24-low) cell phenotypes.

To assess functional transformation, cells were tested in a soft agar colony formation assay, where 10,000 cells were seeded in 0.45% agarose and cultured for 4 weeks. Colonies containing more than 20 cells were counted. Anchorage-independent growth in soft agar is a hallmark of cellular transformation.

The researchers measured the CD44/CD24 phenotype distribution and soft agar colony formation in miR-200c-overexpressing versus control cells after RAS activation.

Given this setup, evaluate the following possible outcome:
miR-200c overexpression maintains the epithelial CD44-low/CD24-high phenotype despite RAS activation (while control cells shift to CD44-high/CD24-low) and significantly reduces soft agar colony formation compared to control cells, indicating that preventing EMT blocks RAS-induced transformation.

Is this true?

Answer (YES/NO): YES